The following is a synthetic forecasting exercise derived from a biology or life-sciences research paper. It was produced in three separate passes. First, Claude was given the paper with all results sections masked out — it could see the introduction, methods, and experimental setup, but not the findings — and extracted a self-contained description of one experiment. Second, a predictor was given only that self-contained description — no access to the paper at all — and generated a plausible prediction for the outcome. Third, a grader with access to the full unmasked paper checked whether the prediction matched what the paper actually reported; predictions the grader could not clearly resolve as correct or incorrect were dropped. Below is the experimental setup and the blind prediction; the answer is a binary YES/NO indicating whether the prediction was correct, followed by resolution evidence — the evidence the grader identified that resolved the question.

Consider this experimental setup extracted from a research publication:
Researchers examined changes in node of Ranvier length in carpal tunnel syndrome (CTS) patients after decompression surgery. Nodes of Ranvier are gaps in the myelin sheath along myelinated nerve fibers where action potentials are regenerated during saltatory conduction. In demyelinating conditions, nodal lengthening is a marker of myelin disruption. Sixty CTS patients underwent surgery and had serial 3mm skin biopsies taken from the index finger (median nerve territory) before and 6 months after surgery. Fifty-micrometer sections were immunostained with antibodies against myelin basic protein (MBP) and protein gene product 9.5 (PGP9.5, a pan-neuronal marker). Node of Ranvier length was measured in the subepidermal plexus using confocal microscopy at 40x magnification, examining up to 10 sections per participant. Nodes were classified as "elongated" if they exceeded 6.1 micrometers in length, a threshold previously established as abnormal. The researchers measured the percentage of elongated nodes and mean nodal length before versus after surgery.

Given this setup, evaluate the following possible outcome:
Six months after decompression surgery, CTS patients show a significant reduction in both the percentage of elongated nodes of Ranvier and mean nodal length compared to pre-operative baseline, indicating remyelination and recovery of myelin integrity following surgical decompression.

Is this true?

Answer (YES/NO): NO